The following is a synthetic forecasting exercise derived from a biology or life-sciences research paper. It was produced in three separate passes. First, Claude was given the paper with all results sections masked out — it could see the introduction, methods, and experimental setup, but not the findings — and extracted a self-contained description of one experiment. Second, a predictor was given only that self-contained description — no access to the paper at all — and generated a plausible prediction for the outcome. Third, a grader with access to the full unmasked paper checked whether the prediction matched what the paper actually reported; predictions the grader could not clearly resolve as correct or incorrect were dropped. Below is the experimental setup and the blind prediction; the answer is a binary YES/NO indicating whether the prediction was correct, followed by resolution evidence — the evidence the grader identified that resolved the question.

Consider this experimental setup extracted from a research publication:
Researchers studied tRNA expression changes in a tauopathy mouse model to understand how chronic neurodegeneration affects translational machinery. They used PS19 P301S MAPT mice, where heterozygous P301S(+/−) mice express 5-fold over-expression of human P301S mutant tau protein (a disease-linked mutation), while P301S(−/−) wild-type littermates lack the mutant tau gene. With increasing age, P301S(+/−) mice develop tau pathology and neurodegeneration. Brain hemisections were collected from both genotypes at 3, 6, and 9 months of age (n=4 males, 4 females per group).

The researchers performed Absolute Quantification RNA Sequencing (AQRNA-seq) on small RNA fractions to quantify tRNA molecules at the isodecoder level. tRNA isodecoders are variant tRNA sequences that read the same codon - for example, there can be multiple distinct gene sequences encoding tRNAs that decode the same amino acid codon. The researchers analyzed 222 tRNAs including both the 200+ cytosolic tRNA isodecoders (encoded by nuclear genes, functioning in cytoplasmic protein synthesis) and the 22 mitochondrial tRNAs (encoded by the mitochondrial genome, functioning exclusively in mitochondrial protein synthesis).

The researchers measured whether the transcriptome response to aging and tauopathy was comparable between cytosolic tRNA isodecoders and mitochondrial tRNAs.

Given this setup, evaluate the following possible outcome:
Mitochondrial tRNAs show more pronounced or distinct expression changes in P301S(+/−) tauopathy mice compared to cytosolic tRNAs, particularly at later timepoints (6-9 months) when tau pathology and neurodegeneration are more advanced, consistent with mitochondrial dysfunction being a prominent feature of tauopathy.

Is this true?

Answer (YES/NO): YES